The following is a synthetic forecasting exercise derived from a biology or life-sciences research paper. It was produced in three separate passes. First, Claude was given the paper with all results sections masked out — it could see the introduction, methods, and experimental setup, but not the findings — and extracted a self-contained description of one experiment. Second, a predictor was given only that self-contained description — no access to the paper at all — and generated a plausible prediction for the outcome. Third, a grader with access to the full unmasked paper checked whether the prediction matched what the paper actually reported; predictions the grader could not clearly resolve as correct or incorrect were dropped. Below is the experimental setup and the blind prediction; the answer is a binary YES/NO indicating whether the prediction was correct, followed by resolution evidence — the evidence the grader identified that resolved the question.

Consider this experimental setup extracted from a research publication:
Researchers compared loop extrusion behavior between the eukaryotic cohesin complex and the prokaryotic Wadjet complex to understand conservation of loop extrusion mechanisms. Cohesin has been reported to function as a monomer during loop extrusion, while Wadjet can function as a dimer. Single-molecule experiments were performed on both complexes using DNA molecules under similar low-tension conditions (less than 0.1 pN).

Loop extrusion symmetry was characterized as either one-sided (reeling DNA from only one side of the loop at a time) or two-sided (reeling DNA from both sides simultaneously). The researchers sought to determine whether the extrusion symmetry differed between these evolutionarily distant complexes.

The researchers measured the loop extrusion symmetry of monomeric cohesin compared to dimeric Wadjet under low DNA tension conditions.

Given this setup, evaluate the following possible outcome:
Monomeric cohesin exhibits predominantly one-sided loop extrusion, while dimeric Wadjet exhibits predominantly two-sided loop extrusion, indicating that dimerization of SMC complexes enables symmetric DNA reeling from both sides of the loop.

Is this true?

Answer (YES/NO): YES